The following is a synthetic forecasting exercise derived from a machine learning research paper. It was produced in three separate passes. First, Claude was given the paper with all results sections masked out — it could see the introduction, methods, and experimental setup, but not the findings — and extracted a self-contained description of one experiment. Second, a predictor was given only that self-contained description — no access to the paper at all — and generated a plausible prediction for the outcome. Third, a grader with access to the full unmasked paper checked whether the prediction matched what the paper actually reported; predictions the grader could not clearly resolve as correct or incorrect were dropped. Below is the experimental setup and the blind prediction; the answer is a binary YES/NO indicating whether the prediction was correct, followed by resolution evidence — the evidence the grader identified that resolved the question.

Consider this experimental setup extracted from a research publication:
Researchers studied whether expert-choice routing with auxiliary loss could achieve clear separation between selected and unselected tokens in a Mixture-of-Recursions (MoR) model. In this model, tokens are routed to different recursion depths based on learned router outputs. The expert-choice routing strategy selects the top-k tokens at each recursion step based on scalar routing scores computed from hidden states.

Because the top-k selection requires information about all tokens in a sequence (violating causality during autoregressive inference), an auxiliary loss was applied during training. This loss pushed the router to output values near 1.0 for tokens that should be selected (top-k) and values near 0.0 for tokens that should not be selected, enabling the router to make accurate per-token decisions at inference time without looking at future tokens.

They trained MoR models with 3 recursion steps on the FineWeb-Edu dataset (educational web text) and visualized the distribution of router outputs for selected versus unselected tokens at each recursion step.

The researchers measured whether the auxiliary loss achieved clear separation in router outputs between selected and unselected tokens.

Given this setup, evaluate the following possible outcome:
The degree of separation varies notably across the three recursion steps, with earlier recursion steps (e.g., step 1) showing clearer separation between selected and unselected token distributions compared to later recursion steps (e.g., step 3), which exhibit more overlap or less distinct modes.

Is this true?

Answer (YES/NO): NO